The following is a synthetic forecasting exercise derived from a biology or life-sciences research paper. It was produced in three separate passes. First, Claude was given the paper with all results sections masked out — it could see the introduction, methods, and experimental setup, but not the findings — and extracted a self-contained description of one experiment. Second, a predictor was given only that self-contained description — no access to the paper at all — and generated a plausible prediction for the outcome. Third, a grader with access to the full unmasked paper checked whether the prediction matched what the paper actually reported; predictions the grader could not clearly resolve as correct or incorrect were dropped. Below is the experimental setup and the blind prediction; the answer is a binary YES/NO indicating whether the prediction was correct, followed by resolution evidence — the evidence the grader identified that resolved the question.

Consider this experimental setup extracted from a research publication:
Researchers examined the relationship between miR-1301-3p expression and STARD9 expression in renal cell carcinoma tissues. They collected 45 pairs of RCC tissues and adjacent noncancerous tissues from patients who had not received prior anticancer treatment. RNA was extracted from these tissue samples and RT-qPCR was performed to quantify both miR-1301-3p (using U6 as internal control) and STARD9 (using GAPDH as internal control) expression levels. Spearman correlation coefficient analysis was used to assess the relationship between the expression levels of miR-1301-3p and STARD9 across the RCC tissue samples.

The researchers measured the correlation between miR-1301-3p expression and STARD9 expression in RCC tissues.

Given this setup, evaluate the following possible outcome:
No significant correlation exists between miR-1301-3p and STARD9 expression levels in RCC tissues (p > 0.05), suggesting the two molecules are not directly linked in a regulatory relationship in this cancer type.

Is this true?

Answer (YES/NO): NO